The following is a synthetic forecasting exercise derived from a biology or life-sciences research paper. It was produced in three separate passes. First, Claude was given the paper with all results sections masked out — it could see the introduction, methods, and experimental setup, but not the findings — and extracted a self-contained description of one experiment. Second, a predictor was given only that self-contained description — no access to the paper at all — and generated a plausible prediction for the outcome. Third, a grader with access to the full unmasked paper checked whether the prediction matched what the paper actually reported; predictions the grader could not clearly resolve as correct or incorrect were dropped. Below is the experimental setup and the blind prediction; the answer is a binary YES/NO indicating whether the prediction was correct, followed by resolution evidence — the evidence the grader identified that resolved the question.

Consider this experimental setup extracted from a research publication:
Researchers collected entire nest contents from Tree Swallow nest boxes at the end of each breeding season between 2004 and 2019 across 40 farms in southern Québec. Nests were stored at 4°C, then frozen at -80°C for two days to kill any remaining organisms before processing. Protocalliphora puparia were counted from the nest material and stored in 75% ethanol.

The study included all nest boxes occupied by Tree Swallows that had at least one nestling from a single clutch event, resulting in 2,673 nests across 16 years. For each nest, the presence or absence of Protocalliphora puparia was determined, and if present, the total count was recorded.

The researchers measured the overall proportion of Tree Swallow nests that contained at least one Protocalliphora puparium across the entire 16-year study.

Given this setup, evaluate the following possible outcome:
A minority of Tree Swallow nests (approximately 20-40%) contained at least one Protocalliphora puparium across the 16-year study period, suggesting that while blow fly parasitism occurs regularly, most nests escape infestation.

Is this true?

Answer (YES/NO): NO